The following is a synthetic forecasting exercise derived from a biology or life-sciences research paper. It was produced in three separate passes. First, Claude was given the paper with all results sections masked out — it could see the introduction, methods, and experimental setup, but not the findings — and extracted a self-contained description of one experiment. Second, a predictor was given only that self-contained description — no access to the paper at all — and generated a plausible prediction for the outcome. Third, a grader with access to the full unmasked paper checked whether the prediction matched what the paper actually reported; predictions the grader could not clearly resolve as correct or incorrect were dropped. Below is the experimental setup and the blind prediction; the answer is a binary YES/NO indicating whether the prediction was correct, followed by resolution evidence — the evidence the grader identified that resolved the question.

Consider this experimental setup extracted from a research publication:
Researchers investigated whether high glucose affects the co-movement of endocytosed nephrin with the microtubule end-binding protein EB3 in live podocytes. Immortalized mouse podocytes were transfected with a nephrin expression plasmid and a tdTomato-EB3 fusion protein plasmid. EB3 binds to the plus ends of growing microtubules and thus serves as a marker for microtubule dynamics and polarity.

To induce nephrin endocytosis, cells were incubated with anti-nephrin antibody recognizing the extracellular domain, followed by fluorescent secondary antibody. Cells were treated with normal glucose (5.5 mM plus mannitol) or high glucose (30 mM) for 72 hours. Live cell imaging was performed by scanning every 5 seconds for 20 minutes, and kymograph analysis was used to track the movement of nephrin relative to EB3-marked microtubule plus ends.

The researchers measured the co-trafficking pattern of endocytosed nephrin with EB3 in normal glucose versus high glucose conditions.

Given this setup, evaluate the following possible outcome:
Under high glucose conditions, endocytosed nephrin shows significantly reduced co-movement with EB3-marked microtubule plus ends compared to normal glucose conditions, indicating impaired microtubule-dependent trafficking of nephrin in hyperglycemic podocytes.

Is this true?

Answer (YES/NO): NO